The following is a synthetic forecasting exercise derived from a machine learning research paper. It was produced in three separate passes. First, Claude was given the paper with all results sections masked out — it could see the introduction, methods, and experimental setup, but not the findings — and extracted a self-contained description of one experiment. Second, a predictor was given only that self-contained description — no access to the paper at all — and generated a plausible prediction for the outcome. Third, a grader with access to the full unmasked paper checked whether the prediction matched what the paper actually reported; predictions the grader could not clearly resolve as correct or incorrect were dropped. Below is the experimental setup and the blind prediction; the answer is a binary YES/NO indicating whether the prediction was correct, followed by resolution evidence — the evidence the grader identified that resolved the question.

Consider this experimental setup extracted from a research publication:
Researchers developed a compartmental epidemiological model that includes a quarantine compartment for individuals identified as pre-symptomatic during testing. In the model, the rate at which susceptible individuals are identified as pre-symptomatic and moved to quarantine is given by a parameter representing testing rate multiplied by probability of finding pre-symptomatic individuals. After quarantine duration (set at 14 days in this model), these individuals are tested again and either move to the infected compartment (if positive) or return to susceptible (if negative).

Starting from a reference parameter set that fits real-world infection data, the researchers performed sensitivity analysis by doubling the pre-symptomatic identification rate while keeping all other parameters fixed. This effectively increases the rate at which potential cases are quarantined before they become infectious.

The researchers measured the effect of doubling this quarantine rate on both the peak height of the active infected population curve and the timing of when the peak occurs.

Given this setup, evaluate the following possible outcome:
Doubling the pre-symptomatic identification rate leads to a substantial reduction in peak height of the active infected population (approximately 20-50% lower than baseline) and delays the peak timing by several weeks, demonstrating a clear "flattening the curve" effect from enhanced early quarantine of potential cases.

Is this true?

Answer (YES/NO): YES